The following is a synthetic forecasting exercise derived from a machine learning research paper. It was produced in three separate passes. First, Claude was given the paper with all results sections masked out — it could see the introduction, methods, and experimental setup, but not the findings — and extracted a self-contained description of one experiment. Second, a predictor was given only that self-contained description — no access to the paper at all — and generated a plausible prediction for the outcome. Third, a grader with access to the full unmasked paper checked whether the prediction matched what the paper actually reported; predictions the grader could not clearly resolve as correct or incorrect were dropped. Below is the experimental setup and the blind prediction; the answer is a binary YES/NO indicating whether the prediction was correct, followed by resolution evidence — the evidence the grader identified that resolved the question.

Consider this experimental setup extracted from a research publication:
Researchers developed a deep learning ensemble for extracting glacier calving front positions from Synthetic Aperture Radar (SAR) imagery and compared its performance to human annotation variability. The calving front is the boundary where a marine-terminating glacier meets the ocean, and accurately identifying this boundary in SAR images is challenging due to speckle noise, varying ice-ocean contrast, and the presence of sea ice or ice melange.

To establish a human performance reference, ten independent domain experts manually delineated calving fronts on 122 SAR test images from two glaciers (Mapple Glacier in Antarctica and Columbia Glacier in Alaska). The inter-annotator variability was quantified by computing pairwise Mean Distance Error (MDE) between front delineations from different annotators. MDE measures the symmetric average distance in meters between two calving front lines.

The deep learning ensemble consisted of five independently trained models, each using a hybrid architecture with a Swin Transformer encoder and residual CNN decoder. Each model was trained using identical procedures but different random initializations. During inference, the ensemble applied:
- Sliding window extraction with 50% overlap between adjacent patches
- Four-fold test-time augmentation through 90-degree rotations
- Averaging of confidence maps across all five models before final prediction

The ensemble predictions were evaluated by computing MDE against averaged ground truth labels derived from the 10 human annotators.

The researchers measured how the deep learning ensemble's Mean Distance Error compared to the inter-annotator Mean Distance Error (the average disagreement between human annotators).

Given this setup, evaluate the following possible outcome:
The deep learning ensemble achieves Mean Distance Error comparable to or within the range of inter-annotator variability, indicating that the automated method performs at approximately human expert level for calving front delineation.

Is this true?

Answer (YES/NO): NO